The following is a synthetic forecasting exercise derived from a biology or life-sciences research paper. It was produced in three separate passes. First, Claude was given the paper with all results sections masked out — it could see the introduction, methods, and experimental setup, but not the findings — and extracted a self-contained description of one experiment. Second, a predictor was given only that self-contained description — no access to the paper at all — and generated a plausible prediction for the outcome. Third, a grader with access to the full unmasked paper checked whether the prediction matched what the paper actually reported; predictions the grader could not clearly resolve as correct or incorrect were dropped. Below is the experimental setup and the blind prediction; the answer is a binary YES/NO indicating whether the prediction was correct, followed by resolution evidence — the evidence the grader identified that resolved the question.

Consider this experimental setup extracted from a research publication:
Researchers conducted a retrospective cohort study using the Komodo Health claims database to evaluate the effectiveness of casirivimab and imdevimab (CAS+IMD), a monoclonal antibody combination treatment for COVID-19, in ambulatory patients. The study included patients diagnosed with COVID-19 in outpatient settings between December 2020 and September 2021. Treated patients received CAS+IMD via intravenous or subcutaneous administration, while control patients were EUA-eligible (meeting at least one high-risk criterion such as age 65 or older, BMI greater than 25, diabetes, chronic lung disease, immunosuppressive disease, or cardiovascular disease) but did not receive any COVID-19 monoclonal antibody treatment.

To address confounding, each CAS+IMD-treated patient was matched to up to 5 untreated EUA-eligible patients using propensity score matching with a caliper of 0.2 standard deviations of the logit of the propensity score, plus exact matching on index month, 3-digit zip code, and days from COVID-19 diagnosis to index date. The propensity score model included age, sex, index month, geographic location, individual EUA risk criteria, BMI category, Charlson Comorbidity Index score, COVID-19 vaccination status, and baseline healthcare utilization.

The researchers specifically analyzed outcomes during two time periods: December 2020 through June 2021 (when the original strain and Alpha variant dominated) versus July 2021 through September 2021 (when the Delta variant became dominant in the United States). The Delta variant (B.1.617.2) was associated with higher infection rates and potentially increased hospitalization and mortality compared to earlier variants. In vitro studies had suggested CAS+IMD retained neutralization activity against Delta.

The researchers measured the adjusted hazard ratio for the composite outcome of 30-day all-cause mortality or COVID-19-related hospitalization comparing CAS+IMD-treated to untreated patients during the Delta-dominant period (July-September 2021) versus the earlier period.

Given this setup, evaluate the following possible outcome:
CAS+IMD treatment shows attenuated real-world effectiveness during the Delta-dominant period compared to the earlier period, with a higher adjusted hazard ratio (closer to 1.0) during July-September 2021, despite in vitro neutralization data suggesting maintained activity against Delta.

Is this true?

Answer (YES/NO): NO